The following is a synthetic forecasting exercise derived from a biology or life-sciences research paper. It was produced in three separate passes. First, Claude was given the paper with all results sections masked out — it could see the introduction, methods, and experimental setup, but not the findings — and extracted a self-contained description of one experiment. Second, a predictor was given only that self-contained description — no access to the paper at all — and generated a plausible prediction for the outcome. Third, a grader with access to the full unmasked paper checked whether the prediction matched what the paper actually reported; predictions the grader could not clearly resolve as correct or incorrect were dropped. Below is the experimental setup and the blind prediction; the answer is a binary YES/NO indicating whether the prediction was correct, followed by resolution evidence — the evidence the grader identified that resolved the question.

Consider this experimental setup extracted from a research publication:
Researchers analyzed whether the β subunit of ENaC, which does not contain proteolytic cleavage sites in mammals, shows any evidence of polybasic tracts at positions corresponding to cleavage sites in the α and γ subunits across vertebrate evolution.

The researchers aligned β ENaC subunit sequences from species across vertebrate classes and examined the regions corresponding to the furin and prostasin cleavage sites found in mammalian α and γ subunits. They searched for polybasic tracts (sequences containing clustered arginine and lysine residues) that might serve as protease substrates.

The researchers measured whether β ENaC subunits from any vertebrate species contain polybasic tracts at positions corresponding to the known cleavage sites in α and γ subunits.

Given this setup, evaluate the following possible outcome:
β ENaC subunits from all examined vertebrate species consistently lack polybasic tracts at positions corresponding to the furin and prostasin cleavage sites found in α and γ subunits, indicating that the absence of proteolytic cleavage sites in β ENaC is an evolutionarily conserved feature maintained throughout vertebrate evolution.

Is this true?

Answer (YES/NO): NO